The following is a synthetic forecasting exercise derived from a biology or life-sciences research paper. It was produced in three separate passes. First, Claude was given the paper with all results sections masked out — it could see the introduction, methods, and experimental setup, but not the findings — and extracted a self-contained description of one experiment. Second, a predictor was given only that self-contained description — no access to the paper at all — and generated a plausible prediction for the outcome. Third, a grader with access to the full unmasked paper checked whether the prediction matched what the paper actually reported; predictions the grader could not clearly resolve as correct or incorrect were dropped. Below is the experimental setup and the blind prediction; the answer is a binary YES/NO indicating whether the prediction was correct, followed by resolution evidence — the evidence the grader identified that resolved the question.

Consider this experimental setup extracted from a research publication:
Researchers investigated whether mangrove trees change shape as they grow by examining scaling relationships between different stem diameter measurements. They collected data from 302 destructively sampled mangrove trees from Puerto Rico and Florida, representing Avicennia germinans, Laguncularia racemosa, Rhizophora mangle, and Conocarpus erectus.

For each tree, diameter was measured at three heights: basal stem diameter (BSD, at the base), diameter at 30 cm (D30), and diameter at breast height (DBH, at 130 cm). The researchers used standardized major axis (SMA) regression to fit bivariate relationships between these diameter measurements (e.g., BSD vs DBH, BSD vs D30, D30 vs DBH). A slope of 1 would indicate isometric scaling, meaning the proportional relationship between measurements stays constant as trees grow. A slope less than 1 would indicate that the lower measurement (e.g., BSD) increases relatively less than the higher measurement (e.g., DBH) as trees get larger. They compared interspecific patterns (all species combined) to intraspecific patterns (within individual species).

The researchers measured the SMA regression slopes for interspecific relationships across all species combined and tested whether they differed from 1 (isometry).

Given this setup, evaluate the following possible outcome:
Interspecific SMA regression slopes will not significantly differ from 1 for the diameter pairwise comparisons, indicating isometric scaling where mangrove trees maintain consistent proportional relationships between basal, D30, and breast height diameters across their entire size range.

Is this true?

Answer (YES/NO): NO